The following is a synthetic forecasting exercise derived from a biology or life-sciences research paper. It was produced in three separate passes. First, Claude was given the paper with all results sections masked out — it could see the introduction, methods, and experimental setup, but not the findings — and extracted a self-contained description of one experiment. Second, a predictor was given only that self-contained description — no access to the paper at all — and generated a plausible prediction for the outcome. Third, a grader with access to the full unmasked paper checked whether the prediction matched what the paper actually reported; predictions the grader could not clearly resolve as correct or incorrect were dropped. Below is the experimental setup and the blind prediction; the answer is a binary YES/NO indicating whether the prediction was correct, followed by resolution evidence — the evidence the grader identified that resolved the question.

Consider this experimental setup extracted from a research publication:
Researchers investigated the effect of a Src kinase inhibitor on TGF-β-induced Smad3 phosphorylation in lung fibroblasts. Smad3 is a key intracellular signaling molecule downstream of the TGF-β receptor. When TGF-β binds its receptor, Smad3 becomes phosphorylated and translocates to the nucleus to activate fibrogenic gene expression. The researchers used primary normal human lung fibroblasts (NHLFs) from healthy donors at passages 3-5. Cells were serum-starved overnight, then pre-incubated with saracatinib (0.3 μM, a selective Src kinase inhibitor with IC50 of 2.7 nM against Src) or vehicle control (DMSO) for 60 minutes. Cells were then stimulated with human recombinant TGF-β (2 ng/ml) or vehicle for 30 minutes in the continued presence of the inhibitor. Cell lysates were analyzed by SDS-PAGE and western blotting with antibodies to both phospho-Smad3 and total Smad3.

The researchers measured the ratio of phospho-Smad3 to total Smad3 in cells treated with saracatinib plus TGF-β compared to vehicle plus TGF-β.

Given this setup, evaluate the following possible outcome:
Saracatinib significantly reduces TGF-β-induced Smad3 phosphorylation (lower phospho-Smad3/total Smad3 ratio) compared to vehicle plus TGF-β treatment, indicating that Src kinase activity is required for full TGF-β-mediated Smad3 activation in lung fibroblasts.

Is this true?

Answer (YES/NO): YES